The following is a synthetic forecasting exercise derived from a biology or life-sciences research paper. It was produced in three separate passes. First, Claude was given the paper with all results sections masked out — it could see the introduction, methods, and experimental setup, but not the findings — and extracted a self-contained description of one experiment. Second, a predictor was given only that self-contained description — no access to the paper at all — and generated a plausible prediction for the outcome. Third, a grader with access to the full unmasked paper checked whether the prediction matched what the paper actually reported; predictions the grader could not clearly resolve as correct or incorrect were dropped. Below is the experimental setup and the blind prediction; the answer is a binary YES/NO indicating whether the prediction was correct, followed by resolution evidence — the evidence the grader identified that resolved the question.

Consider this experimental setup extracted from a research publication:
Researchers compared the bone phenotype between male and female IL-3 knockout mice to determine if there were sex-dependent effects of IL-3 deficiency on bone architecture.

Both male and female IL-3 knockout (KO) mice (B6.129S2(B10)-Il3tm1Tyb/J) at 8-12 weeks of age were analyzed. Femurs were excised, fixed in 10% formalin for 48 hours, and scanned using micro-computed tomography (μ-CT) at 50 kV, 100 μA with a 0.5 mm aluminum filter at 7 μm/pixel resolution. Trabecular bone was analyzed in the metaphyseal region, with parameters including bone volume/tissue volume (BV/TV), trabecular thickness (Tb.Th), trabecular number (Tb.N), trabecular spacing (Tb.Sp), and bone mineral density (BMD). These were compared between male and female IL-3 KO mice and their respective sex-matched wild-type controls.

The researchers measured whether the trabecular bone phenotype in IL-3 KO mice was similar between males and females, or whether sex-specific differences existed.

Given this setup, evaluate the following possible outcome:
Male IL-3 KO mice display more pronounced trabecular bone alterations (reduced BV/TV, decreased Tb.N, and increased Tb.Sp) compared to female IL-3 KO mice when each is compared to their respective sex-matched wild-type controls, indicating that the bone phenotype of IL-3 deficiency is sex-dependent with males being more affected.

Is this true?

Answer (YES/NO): NO